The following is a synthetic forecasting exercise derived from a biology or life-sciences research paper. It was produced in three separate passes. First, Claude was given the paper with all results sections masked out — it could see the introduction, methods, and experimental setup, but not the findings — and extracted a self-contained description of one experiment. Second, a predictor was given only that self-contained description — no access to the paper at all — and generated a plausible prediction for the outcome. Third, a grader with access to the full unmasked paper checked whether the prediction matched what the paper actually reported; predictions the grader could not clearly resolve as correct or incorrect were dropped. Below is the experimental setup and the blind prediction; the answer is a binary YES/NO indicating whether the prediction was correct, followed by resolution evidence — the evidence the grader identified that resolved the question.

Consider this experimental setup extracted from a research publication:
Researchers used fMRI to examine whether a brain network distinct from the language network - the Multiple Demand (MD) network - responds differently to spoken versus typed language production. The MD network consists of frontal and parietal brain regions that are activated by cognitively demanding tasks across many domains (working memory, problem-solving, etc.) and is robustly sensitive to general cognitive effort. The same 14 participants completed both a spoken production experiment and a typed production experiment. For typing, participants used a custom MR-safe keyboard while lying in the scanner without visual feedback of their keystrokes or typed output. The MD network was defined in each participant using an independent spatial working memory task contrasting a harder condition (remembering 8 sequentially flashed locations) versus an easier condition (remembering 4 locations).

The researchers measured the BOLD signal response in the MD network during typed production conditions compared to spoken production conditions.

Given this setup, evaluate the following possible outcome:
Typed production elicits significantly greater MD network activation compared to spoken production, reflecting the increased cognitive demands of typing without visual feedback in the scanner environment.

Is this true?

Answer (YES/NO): YES